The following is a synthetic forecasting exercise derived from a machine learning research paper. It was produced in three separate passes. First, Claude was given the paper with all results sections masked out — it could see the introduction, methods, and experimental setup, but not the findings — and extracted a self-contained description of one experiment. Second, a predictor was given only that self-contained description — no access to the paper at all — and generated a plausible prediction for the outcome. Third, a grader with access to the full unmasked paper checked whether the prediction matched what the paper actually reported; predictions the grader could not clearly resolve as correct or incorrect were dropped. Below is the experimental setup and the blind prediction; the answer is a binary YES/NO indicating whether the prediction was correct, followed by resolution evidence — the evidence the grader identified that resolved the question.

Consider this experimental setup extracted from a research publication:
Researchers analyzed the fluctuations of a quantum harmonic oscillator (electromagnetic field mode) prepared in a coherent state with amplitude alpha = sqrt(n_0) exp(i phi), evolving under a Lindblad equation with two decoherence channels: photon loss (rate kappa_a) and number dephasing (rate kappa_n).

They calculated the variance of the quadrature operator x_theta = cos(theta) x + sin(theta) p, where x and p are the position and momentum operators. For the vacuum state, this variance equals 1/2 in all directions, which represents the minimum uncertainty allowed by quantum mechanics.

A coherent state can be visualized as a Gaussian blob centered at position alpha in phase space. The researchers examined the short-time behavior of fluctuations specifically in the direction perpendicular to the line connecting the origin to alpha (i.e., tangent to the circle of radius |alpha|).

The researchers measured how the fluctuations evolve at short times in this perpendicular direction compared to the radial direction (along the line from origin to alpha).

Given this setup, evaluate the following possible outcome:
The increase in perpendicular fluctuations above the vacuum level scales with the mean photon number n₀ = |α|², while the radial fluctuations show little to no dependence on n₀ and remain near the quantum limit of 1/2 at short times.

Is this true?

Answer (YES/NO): YES